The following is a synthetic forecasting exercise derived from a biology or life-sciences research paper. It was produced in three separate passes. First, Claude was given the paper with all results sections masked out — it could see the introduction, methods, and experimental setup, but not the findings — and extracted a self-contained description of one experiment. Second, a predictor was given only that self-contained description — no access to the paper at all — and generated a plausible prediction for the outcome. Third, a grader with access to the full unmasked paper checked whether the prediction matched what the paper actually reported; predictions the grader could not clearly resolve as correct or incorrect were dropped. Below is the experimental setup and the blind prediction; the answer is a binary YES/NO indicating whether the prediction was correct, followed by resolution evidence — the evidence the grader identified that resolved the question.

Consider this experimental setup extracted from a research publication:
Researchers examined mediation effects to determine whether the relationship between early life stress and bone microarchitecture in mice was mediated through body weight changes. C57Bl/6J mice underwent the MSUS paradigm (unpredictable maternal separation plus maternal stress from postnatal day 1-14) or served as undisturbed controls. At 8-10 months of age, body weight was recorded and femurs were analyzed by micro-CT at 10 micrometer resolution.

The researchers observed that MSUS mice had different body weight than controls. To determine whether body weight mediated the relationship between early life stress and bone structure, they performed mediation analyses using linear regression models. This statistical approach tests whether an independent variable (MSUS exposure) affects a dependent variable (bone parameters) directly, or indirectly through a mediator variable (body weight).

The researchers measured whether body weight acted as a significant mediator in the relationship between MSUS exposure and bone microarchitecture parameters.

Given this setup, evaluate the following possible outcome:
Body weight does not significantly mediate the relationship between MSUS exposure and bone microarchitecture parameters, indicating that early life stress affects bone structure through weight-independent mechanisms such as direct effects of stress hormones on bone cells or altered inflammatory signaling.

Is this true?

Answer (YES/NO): NO